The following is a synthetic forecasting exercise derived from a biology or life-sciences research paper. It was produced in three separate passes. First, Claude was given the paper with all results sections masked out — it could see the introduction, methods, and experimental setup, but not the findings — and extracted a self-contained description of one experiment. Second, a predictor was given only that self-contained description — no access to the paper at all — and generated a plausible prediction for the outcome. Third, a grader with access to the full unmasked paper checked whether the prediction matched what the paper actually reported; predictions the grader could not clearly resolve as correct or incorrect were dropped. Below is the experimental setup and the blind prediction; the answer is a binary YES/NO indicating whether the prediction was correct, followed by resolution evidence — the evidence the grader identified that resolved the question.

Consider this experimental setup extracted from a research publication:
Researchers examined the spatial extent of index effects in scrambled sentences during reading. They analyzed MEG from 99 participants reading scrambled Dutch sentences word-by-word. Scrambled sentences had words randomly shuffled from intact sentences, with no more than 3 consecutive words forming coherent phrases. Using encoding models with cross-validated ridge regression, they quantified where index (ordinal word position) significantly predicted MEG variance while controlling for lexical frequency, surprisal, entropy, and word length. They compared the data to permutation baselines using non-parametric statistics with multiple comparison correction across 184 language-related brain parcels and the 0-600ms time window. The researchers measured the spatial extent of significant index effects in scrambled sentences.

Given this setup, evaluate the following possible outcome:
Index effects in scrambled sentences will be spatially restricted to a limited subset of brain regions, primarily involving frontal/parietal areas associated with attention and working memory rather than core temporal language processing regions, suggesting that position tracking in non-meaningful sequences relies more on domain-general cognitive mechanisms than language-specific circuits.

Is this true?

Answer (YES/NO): NO